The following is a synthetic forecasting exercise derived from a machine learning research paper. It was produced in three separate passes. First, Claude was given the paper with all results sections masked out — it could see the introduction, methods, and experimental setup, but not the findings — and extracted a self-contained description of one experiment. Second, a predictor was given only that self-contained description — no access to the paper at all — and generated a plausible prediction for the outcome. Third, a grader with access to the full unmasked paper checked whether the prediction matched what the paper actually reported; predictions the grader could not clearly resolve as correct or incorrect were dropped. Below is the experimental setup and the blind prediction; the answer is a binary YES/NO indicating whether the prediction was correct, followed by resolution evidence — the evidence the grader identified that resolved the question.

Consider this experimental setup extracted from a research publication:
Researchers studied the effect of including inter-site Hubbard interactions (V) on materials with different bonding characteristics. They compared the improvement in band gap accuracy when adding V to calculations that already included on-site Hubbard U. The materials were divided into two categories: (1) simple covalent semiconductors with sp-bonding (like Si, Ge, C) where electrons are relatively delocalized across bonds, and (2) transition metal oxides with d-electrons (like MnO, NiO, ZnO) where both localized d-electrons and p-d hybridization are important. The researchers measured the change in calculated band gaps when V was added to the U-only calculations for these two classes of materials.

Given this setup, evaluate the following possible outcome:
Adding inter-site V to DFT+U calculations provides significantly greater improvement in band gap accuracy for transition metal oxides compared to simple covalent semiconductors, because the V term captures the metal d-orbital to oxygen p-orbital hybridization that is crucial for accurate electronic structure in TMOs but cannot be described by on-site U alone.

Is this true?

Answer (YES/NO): NO